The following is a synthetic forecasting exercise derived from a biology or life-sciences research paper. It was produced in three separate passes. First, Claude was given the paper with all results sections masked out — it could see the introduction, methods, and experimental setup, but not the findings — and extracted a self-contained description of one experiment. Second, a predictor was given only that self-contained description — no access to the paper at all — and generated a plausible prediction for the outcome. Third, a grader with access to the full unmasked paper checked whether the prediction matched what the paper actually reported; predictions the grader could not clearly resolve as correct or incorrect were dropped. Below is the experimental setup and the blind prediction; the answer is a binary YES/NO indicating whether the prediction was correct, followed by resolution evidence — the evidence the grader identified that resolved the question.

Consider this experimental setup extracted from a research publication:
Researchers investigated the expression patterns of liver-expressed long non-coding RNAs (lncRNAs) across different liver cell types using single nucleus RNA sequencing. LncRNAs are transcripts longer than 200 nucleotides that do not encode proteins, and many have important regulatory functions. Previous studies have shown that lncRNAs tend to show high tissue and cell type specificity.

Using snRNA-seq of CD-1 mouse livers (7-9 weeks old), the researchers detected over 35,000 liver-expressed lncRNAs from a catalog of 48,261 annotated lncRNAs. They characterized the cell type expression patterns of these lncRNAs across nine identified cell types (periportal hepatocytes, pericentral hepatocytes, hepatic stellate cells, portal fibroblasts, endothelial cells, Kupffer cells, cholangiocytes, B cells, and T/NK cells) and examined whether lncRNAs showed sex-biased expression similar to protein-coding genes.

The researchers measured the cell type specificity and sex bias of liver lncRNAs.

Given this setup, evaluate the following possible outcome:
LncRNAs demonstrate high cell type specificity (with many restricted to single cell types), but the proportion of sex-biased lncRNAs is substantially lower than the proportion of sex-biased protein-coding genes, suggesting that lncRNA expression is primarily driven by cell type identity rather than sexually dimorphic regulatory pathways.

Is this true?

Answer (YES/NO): NO